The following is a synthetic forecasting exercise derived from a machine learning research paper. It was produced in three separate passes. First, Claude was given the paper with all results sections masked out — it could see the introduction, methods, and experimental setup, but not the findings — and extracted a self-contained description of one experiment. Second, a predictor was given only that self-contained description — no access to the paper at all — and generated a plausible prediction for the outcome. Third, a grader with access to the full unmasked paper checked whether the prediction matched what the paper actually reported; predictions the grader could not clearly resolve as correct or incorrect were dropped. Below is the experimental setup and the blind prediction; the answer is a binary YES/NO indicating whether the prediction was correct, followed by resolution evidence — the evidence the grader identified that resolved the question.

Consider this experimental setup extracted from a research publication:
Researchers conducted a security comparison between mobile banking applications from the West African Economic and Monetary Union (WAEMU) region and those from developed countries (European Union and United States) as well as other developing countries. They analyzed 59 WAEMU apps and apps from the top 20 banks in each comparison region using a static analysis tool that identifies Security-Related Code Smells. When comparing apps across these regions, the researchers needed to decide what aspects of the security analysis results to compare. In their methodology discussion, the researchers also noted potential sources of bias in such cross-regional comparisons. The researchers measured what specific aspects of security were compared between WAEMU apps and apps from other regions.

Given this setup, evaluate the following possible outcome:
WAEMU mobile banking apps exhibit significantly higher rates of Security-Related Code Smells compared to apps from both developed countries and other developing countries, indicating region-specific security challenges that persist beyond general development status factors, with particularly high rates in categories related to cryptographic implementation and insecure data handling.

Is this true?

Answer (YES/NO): NO